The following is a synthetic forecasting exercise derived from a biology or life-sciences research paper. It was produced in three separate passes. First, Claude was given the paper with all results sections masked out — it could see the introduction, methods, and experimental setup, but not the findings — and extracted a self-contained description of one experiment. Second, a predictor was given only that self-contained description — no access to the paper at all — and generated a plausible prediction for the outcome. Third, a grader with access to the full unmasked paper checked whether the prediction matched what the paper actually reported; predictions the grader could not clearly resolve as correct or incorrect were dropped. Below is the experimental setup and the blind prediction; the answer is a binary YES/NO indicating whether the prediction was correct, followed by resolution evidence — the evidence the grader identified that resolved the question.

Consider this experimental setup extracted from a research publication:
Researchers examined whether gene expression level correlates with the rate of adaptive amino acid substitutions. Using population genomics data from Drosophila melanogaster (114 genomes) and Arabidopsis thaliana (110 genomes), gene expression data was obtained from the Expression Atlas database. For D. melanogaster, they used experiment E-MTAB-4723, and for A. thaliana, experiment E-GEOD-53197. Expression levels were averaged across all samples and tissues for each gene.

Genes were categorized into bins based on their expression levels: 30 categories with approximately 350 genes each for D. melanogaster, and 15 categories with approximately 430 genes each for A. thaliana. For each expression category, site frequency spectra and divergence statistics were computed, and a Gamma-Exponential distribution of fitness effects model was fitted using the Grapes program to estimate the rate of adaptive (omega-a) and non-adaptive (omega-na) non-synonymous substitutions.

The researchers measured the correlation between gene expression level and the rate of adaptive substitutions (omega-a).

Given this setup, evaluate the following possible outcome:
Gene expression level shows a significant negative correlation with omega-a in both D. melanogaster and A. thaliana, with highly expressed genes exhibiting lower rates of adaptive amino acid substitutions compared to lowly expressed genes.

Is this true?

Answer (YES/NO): NO